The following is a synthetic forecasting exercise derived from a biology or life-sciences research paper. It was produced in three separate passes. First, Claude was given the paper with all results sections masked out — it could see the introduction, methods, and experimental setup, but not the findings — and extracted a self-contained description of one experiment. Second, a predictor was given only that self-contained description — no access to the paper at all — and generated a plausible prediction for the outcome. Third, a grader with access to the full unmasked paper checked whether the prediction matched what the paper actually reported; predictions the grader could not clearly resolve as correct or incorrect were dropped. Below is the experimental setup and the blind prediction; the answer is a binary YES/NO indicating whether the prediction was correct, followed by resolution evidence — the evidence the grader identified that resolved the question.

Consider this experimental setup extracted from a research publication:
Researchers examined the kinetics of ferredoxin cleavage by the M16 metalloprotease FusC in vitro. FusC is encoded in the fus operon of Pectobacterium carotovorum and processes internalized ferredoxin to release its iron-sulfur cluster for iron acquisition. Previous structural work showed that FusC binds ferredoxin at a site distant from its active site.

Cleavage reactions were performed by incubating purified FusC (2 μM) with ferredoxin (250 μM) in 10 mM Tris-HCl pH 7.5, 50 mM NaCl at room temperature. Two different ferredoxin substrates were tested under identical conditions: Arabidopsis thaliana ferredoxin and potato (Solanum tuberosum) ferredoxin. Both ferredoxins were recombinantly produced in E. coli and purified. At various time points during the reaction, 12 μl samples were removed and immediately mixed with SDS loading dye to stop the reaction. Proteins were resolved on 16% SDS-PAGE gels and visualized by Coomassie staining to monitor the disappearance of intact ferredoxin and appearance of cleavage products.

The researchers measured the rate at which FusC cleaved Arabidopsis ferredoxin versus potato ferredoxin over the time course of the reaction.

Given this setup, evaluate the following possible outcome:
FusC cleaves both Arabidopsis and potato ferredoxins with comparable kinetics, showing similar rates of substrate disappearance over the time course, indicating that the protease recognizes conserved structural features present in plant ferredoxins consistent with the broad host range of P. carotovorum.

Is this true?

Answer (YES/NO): NO